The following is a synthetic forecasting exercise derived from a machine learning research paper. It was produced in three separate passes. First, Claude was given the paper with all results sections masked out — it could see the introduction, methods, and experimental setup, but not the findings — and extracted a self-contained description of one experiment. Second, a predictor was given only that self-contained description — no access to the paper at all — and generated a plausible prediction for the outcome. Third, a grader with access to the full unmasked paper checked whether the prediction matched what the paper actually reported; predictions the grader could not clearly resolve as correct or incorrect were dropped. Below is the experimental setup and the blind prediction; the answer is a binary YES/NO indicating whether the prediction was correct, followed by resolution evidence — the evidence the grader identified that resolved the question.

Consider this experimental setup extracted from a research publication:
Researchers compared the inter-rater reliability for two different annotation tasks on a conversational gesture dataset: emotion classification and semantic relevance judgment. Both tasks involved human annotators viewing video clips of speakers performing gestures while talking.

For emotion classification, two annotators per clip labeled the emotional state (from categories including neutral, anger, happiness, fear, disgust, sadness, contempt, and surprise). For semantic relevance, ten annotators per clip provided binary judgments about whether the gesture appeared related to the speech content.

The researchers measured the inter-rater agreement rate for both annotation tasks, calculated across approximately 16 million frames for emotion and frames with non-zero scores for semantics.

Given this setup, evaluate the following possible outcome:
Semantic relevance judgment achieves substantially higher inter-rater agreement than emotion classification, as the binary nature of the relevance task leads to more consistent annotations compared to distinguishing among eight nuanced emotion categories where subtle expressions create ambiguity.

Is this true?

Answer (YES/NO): NO